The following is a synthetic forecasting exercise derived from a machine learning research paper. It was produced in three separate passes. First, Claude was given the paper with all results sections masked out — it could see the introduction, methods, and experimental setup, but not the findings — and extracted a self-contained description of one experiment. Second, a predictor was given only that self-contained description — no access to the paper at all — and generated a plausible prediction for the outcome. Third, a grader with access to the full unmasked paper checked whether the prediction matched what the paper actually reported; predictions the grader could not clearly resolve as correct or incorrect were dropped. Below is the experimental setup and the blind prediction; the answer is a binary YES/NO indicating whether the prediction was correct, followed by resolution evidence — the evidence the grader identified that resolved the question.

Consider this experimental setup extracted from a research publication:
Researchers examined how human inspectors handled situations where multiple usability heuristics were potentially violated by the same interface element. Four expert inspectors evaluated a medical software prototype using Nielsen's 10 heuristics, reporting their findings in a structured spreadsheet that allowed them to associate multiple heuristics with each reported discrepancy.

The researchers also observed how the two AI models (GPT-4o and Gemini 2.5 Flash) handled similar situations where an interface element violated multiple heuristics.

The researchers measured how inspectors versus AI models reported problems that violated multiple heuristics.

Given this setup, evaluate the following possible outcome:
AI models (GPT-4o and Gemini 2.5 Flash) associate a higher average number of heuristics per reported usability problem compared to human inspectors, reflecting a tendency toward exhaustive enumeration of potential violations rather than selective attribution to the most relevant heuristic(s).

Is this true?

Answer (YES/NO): NO